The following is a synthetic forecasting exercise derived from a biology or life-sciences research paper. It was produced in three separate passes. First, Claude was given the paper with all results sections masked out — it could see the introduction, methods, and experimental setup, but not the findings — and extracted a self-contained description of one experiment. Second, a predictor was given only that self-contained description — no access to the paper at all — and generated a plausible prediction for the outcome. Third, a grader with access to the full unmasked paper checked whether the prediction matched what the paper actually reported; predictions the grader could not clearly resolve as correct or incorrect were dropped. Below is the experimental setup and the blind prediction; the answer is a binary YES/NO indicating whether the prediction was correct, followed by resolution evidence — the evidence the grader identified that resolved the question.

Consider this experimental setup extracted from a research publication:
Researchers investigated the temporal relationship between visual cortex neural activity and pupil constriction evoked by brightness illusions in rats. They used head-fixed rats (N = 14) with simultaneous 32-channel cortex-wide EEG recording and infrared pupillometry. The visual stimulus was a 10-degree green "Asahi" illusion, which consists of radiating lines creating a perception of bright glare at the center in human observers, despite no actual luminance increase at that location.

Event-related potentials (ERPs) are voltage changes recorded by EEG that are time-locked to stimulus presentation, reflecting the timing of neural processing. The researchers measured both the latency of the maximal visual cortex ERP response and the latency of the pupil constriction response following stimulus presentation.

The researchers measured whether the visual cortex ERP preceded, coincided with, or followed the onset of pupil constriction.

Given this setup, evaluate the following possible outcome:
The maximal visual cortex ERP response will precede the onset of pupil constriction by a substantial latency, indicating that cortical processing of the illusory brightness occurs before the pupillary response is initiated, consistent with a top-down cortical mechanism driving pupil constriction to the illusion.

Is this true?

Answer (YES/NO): YES